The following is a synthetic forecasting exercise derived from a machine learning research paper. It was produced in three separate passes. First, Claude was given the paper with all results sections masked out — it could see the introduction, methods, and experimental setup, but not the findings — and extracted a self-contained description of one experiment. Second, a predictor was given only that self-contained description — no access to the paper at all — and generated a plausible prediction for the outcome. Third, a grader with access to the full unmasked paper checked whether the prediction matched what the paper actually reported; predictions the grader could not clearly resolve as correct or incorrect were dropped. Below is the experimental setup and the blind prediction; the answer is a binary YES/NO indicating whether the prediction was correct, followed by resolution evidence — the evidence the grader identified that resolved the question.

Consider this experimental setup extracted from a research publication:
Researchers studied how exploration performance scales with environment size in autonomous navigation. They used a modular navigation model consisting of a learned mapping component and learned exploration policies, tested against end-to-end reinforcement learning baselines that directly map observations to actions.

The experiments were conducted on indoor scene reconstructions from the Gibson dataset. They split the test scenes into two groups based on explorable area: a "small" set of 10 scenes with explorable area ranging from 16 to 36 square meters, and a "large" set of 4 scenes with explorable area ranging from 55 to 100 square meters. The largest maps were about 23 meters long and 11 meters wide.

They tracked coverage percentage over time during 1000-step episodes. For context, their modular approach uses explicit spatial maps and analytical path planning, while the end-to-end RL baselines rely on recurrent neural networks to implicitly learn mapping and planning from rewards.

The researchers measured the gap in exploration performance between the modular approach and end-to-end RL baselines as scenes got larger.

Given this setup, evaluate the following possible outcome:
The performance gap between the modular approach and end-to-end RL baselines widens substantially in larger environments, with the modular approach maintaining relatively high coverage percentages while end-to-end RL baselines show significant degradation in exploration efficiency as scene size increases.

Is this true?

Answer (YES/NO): YES